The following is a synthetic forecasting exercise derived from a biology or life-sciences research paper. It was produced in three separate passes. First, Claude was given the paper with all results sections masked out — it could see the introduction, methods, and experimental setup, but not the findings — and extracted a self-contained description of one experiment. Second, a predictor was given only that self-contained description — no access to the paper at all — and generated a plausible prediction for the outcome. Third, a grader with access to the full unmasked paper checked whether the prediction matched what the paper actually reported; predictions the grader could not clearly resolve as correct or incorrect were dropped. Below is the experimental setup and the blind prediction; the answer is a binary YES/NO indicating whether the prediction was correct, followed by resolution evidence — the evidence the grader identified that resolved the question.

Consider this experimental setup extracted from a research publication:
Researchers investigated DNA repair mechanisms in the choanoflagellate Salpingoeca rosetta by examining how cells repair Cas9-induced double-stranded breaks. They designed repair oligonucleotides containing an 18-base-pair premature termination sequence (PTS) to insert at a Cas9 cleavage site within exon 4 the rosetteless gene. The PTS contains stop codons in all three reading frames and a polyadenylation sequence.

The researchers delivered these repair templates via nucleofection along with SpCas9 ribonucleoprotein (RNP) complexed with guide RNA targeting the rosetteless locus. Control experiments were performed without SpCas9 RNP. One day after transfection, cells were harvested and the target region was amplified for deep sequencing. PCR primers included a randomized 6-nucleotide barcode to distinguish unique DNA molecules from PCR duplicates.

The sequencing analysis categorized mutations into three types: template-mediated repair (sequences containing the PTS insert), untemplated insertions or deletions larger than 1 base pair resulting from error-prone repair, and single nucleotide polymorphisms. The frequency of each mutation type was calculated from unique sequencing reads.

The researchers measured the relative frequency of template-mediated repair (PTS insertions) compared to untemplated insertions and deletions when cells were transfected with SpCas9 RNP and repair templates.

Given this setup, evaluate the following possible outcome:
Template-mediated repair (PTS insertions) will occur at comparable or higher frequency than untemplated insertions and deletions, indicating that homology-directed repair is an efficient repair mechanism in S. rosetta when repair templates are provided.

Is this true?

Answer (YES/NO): YES